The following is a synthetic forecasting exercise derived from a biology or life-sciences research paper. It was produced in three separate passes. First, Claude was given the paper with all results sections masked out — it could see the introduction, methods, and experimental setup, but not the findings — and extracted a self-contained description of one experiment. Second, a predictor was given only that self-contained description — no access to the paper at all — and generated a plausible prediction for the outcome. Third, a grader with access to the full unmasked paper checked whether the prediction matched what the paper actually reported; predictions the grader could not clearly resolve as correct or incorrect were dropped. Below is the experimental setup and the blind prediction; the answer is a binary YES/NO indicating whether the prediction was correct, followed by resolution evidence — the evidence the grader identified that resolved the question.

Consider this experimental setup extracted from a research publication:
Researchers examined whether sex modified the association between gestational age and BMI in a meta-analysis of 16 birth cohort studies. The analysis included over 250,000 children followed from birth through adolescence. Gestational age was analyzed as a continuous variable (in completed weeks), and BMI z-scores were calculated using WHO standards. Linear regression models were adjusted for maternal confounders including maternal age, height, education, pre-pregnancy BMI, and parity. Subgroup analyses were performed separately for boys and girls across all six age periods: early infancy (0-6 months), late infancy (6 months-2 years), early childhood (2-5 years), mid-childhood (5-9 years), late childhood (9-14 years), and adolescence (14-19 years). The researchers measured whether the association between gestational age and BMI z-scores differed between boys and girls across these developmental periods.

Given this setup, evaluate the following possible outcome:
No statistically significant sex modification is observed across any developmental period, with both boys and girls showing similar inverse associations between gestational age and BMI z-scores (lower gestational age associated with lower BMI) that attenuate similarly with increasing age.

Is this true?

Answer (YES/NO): NO